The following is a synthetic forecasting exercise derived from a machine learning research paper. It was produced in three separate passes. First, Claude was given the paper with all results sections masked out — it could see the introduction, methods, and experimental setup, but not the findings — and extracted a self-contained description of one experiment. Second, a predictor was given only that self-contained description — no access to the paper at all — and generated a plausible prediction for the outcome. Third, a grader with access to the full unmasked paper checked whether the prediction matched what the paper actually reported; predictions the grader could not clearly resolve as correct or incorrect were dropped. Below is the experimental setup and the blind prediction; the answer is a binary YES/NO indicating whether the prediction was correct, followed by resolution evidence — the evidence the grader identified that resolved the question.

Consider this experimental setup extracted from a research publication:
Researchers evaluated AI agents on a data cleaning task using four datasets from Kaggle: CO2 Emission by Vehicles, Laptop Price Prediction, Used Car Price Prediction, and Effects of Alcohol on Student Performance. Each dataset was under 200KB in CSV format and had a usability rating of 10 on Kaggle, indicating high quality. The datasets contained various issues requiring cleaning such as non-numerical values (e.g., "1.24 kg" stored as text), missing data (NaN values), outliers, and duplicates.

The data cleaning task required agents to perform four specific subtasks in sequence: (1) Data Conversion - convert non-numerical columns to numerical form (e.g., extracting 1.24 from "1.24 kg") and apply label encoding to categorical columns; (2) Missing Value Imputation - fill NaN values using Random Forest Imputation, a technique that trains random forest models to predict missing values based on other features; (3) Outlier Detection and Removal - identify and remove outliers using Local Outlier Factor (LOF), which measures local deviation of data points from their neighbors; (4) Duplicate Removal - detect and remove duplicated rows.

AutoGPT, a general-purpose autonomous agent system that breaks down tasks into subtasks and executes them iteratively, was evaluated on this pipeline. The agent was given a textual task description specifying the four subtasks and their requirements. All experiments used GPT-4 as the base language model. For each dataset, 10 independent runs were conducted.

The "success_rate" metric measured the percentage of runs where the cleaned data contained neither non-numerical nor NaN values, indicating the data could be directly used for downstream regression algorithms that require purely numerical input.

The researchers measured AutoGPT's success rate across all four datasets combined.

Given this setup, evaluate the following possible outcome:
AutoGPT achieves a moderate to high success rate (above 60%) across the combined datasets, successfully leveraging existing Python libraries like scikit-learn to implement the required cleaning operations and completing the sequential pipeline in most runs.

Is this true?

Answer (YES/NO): YES